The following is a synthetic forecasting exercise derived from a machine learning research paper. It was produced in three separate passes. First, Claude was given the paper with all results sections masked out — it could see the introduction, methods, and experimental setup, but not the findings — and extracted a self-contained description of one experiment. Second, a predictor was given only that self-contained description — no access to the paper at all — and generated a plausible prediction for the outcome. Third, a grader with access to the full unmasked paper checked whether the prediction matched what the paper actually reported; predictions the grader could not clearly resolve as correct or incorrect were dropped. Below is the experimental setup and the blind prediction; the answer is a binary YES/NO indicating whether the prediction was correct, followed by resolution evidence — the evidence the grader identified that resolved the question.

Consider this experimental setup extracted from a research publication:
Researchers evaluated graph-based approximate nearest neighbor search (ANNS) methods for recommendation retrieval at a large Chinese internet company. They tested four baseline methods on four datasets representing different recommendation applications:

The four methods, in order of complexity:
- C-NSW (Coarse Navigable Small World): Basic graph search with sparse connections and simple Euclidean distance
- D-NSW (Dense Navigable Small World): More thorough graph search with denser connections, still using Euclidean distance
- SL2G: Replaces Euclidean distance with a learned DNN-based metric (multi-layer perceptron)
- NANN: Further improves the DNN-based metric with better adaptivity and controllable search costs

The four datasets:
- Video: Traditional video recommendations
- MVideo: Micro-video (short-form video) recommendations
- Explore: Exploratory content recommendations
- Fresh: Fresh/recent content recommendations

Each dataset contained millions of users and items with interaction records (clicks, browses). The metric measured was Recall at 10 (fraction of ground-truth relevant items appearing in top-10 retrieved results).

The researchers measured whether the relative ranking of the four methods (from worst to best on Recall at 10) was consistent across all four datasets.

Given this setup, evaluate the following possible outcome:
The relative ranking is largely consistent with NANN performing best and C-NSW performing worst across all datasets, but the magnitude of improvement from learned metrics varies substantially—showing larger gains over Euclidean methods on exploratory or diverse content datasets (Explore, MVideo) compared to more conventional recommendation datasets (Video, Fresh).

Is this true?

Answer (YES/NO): NO